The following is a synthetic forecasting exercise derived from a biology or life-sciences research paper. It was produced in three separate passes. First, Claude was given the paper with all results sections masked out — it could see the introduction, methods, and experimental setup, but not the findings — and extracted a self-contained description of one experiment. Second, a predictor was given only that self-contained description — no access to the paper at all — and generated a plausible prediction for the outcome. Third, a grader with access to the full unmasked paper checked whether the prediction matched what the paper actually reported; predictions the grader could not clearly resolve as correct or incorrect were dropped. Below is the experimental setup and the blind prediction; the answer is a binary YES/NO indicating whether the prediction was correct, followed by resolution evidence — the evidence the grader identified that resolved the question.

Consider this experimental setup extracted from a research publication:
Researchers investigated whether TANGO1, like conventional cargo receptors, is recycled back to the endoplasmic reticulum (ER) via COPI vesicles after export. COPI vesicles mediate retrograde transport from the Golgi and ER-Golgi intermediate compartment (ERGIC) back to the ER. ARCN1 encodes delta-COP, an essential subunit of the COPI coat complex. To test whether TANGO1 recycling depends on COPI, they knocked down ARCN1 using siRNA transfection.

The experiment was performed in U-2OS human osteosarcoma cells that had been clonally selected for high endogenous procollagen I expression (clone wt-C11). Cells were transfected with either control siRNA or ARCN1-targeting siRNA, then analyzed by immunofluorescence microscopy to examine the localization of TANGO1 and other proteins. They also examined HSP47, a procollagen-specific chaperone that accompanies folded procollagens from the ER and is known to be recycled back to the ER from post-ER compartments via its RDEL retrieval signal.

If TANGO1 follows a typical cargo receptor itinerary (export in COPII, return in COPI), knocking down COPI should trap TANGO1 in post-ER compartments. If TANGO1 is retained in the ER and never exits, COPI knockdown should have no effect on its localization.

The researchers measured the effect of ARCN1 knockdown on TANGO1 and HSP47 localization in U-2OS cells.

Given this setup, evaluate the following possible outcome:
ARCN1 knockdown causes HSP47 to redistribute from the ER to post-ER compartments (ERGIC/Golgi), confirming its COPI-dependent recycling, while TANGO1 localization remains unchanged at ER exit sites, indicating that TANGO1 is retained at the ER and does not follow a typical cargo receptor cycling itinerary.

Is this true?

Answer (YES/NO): NO